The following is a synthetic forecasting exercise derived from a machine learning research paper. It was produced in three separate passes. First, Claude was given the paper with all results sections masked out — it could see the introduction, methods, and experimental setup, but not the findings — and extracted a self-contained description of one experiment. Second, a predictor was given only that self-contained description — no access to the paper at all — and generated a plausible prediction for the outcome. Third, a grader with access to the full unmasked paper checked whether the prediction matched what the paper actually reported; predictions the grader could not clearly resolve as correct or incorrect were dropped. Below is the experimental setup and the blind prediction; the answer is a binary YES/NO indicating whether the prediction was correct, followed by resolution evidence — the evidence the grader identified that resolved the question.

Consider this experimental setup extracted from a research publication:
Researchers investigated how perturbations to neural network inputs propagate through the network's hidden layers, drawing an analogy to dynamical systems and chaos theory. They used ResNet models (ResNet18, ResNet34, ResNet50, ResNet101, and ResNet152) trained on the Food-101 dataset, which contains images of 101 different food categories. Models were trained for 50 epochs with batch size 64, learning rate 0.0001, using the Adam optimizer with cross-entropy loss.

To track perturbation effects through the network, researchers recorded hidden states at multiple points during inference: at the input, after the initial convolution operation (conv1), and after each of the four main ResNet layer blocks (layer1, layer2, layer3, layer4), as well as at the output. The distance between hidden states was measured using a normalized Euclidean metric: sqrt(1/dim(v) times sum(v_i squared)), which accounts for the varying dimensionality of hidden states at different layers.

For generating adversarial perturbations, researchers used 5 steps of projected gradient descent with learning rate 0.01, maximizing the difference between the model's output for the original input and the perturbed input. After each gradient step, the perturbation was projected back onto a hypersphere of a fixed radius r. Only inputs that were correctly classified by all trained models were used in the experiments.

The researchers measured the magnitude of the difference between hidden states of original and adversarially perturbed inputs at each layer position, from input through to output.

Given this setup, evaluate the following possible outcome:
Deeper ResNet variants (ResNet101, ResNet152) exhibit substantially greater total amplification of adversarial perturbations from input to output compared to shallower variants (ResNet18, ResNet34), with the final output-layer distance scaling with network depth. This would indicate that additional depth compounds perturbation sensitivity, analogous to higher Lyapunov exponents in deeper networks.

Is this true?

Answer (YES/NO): NO